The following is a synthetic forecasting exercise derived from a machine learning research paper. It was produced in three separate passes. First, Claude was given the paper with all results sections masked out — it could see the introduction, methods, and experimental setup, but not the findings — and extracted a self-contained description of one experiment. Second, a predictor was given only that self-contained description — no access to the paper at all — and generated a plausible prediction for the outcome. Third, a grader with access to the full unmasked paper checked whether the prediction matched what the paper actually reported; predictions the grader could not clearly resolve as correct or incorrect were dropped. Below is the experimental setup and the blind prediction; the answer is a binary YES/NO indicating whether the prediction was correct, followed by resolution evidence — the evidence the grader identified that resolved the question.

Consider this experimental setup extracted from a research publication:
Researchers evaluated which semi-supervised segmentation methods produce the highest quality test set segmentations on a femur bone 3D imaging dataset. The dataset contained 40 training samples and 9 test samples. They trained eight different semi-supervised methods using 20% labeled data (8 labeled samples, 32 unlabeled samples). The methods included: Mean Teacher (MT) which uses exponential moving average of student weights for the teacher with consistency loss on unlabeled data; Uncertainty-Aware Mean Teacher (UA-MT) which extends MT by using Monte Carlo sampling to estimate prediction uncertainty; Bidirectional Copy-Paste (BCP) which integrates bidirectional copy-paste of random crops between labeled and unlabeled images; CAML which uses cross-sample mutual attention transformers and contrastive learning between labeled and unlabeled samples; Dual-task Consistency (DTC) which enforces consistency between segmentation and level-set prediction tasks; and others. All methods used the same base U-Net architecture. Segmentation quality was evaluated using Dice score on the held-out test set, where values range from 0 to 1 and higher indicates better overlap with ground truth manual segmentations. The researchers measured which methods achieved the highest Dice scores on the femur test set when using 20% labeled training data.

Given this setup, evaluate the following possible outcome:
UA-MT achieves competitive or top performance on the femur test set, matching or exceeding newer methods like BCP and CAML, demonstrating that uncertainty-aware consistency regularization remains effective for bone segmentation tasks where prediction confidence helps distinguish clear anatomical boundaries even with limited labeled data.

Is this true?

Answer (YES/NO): NO